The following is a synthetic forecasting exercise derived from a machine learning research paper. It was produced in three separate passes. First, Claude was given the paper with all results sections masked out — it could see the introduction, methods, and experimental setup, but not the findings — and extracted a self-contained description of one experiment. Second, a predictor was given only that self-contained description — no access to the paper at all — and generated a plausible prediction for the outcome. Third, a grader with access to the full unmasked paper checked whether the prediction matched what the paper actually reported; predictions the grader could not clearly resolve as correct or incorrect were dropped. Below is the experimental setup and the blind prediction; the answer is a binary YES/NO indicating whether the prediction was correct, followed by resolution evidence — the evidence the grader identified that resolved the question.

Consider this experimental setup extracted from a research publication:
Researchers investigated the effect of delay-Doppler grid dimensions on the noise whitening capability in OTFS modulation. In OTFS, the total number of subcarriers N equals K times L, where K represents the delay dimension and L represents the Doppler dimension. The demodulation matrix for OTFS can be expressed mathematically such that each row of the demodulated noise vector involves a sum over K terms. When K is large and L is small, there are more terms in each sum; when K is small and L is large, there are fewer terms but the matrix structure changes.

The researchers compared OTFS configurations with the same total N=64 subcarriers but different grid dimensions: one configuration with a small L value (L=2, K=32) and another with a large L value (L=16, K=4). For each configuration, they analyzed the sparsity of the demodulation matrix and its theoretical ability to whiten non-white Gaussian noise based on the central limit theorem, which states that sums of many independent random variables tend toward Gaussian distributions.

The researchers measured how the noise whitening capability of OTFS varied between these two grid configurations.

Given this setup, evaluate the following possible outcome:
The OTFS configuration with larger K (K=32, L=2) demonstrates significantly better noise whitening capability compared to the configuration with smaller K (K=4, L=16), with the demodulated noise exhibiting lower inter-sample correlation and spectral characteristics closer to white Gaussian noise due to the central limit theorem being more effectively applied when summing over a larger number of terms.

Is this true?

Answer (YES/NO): YES